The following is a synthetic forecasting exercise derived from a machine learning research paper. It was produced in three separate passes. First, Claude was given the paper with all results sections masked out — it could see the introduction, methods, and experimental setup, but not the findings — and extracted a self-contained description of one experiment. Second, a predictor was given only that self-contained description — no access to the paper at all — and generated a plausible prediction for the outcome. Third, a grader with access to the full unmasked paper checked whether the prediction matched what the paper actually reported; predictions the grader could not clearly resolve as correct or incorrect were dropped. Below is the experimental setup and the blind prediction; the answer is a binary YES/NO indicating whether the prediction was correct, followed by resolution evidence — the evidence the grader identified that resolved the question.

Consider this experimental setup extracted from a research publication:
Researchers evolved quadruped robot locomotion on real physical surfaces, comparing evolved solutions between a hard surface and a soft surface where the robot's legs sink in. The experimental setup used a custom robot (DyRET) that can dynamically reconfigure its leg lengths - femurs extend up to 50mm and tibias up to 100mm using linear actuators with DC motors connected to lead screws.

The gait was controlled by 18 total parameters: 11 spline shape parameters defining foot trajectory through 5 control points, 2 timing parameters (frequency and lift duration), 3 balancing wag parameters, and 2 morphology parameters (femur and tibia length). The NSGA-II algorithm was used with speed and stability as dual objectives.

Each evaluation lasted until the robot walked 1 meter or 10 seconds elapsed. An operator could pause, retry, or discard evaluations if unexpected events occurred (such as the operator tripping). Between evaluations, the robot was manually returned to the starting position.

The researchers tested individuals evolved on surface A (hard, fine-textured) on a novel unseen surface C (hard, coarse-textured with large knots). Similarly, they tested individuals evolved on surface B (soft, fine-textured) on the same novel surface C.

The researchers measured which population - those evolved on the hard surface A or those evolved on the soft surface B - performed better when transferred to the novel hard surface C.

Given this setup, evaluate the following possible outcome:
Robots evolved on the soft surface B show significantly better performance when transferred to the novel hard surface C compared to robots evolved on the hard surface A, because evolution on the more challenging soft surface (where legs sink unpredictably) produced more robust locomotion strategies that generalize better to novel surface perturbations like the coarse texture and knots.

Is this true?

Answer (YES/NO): NO